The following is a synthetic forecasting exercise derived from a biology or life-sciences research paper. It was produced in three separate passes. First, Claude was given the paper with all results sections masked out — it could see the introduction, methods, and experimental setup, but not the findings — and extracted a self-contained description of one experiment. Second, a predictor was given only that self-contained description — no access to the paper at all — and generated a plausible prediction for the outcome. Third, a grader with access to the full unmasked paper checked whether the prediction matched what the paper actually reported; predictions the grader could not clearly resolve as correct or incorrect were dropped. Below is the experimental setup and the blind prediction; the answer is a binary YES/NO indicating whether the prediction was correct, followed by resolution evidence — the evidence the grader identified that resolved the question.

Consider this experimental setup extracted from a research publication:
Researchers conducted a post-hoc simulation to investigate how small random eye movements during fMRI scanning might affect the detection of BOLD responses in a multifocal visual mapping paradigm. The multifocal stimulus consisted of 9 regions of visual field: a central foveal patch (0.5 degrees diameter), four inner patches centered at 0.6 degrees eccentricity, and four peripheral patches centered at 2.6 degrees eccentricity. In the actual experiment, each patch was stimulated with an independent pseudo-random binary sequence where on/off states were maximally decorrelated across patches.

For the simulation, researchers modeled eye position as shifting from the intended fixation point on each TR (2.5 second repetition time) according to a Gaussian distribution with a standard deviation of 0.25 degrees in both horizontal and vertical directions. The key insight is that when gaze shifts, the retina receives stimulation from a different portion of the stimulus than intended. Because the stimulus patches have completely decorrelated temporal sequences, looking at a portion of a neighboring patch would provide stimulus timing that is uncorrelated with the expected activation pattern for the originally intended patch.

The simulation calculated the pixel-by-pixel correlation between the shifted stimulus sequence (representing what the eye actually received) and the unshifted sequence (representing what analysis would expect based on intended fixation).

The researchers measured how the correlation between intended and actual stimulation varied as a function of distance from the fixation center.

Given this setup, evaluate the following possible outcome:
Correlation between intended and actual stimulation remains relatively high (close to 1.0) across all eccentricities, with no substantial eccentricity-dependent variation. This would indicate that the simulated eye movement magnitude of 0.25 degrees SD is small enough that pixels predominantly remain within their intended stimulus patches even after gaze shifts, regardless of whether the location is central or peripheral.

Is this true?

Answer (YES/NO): NO